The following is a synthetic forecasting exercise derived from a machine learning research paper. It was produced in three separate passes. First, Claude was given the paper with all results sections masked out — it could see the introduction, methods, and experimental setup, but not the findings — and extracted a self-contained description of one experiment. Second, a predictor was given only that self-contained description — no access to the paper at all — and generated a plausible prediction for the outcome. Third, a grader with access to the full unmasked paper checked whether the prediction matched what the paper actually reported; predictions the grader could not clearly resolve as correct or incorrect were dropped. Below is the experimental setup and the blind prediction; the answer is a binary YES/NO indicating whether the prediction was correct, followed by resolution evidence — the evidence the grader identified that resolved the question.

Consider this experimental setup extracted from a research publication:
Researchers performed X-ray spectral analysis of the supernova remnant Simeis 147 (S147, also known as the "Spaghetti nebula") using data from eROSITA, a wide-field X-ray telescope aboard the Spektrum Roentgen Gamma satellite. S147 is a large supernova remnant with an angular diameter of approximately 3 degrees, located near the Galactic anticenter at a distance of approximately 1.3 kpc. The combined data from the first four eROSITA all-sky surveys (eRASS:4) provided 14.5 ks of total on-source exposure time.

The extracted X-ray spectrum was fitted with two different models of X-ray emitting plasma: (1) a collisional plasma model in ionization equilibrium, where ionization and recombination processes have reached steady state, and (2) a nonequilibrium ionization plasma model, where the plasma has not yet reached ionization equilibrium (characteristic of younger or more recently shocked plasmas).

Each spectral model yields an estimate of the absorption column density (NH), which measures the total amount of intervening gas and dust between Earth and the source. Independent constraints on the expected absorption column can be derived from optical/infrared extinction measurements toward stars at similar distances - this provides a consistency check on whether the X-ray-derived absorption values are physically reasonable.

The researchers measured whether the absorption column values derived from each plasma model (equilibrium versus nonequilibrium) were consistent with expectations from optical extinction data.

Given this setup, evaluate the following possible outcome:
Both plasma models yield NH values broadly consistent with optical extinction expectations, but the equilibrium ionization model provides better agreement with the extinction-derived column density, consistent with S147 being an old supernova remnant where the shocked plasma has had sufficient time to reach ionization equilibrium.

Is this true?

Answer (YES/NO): NO